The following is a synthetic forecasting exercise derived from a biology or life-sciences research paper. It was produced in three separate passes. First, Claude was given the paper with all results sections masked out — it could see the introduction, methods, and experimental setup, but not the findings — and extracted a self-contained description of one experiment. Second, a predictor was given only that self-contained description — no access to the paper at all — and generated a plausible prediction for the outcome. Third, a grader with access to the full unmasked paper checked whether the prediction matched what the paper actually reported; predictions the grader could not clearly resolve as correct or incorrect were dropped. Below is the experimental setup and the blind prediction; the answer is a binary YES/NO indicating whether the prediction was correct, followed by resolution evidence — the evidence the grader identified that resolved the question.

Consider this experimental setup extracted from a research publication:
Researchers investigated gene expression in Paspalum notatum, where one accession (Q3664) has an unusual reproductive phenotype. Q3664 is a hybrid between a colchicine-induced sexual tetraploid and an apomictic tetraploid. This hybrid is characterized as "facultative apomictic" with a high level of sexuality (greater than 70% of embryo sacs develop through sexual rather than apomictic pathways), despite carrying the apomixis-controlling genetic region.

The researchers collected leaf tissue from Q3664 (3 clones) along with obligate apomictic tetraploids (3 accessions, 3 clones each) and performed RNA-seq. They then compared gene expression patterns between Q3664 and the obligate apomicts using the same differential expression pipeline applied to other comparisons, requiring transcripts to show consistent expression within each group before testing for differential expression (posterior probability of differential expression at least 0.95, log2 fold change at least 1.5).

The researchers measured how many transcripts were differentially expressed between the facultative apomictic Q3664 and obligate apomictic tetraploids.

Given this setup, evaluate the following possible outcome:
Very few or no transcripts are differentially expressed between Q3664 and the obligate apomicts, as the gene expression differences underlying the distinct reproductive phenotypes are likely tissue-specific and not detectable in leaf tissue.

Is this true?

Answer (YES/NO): NO